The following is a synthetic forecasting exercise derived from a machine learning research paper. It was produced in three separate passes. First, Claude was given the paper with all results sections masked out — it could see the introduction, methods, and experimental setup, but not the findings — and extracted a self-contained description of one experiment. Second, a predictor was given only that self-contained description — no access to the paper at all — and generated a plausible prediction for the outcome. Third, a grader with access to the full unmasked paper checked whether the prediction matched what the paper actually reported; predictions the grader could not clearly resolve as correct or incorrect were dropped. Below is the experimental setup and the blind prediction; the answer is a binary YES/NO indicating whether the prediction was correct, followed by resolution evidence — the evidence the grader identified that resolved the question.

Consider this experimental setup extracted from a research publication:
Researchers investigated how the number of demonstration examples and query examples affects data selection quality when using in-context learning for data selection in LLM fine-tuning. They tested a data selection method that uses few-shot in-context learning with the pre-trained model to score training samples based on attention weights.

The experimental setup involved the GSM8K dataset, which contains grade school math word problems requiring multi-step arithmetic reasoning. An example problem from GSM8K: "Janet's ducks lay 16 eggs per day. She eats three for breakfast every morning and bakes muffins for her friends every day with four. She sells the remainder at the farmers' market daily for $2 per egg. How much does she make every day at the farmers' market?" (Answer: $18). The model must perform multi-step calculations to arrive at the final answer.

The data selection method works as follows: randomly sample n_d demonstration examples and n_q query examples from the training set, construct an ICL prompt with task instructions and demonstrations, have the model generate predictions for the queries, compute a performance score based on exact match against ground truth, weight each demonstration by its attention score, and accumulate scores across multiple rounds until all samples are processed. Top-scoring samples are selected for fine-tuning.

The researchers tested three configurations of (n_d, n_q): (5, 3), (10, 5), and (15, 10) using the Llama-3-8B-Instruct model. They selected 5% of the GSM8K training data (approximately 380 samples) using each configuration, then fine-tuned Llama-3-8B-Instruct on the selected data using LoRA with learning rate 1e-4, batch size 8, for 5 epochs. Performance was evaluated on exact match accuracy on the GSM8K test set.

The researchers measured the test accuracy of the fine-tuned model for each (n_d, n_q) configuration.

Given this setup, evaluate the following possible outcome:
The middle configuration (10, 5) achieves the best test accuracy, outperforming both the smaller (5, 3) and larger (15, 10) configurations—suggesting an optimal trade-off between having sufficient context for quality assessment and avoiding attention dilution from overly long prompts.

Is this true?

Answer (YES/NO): YES